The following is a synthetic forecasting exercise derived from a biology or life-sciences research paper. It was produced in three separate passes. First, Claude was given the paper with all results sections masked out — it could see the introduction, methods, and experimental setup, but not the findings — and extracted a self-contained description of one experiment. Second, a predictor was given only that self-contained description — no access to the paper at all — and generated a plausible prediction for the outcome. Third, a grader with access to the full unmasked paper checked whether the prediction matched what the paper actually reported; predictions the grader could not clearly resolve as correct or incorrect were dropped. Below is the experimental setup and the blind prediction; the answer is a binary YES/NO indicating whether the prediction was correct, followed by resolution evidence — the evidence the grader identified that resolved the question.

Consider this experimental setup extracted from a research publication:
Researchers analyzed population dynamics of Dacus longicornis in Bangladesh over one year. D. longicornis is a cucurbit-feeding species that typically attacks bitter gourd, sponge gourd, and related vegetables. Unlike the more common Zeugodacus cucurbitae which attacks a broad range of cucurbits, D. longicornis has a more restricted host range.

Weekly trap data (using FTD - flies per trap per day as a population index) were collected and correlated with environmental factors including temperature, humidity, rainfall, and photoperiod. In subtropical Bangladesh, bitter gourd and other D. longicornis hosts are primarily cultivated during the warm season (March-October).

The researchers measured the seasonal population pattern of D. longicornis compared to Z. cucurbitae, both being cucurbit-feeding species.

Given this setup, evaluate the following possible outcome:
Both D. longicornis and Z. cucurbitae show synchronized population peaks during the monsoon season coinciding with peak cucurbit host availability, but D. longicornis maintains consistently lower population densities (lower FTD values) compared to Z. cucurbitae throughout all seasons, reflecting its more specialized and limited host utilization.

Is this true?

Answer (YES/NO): NO